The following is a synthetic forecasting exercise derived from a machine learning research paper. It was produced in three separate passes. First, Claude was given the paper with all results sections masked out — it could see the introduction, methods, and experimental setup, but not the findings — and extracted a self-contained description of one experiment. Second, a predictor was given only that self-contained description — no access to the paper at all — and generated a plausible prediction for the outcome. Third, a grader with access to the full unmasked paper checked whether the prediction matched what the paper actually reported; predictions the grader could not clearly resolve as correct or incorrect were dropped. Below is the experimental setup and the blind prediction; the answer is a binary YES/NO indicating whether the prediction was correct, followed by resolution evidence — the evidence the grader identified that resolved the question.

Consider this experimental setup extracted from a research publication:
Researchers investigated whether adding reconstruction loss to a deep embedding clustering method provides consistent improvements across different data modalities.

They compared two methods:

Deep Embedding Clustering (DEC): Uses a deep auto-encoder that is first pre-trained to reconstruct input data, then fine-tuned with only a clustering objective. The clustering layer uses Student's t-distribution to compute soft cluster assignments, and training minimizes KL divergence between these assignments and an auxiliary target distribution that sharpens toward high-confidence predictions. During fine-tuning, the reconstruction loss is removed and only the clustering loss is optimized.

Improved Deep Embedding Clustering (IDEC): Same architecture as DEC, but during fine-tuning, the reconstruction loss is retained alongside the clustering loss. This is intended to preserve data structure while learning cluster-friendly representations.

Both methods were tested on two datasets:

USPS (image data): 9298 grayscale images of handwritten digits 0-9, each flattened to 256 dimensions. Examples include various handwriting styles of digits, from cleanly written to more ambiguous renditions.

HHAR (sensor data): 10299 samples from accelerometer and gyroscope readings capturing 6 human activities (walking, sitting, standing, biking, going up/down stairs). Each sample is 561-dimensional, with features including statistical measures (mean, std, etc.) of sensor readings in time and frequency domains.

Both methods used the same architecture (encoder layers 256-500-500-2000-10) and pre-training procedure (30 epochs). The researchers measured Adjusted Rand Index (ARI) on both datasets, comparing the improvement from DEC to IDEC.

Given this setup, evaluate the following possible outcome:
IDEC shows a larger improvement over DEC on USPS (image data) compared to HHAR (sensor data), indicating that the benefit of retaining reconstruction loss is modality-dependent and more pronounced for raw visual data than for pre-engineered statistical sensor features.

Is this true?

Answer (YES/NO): YES